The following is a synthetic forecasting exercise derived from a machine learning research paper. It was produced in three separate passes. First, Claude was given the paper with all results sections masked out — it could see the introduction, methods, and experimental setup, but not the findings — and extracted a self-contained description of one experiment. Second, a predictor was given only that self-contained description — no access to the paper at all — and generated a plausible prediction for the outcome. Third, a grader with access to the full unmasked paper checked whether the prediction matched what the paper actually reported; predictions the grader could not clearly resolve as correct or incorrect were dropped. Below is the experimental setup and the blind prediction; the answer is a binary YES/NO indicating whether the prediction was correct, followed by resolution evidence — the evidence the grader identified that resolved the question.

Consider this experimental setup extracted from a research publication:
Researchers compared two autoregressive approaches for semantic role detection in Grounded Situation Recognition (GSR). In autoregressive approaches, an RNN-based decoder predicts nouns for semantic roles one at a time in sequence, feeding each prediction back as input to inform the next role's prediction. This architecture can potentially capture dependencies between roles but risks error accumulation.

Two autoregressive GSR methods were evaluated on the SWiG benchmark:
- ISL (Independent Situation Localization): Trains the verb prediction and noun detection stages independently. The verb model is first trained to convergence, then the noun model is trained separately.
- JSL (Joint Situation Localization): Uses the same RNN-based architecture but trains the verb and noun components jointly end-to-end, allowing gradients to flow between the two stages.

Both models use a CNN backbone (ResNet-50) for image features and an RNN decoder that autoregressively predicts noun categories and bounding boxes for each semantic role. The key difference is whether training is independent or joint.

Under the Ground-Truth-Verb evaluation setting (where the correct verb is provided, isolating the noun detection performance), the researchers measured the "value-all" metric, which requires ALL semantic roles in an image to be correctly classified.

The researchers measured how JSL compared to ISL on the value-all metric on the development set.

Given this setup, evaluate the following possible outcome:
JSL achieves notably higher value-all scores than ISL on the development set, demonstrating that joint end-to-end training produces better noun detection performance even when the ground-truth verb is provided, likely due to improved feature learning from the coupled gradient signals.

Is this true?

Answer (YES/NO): NO